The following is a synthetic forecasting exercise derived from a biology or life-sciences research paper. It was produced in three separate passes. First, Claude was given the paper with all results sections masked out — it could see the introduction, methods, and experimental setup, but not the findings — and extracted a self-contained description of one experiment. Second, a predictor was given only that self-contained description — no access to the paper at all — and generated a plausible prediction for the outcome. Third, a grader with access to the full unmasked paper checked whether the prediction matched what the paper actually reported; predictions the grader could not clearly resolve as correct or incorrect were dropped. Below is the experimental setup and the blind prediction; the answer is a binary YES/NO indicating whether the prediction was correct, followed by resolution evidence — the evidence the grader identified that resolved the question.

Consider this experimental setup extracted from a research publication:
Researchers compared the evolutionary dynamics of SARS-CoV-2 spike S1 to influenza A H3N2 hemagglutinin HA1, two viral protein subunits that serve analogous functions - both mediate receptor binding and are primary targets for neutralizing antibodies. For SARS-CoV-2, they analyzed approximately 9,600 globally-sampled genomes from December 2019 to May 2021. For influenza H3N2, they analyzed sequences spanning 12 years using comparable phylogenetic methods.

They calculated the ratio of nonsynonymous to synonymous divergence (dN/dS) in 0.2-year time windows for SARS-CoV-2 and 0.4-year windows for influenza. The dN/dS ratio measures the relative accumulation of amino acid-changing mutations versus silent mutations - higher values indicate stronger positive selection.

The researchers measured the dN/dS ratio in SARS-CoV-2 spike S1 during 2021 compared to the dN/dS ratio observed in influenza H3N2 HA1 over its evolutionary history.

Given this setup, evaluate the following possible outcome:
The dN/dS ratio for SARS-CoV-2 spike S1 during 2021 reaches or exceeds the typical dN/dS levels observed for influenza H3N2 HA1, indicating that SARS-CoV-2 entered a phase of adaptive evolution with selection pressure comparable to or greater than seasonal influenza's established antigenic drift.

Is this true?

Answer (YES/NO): YES